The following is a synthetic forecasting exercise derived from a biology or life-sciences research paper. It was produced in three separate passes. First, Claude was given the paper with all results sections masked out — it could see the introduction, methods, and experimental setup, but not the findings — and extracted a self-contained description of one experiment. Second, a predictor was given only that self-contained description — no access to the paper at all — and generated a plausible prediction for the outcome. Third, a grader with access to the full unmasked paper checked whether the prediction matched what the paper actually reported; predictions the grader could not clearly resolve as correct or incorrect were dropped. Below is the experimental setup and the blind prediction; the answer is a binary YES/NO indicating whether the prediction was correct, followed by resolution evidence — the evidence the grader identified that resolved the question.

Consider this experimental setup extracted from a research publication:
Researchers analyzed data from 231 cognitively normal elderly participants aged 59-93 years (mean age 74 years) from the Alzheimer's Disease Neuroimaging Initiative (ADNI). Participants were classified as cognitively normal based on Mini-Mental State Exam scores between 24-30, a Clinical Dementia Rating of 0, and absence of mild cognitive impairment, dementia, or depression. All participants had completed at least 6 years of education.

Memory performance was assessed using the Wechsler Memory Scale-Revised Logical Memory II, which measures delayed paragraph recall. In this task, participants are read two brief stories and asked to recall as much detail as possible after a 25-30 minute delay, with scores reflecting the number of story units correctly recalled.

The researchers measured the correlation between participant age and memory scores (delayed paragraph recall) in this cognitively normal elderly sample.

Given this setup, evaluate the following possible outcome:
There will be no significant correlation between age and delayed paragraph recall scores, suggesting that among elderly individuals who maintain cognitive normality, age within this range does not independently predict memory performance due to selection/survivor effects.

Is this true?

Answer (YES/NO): YES